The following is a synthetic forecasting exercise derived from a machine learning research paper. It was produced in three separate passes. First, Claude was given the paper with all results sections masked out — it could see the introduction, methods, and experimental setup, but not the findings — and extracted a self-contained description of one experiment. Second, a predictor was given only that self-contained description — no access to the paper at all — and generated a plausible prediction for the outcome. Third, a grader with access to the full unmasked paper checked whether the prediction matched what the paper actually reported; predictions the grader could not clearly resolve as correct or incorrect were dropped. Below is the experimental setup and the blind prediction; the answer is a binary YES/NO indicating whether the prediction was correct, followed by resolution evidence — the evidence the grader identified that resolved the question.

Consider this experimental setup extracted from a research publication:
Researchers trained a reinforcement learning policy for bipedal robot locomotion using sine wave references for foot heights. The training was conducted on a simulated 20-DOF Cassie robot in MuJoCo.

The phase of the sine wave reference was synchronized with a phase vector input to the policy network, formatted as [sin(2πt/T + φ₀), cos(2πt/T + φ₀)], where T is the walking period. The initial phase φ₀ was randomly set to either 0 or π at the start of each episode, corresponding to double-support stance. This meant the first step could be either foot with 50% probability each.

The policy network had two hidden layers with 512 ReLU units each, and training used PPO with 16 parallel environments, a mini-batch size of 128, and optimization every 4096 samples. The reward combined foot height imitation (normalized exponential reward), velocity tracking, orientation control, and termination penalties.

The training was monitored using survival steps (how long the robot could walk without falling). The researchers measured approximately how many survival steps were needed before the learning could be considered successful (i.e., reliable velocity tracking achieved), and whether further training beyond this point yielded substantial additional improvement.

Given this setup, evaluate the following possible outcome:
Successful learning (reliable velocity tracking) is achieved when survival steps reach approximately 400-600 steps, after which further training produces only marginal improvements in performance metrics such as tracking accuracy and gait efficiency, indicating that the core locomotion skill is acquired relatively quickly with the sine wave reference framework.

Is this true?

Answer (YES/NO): NO